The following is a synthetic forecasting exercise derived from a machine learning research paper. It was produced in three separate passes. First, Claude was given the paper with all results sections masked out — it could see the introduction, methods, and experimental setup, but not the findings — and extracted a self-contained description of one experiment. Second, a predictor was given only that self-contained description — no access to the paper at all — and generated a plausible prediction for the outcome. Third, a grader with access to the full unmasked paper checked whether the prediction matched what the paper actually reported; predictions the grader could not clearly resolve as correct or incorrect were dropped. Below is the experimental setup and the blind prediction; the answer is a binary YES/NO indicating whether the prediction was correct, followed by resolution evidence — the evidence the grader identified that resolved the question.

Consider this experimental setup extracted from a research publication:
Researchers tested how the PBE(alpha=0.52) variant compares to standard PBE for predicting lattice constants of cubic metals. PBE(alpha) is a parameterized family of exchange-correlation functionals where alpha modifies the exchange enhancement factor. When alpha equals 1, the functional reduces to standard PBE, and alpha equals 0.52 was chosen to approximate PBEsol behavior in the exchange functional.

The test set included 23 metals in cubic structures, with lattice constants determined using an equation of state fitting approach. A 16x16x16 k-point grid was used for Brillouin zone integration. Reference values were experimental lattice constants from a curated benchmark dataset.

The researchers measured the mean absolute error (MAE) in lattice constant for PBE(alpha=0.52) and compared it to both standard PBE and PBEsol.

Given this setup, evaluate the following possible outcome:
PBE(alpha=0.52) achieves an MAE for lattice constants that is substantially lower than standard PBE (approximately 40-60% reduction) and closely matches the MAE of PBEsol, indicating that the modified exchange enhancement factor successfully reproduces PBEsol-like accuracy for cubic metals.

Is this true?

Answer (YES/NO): NO